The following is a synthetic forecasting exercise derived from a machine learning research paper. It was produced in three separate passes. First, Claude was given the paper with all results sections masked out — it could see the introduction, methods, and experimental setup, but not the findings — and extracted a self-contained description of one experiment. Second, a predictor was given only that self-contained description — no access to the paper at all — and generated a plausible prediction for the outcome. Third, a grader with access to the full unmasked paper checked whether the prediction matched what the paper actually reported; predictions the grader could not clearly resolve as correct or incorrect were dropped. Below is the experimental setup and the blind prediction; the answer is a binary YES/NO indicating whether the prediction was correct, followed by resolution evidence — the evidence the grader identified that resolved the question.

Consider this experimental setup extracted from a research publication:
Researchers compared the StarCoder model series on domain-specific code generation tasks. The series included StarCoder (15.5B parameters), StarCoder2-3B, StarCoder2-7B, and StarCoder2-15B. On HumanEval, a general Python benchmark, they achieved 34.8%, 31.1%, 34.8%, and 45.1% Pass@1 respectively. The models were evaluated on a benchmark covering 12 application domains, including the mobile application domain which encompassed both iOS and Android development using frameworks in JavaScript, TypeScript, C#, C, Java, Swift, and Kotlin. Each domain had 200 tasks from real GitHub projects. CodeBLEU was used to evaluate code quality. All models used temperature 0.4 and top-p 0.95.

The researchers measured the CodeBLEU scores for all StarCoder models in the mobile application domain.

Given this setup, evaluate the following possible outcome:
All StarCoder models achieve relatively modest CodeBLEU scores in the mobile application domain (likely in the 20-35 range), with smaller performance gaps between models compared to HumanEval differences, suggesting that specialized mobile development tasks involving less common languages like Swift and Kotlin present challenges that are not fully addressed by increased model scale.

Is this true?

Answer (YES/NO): YES